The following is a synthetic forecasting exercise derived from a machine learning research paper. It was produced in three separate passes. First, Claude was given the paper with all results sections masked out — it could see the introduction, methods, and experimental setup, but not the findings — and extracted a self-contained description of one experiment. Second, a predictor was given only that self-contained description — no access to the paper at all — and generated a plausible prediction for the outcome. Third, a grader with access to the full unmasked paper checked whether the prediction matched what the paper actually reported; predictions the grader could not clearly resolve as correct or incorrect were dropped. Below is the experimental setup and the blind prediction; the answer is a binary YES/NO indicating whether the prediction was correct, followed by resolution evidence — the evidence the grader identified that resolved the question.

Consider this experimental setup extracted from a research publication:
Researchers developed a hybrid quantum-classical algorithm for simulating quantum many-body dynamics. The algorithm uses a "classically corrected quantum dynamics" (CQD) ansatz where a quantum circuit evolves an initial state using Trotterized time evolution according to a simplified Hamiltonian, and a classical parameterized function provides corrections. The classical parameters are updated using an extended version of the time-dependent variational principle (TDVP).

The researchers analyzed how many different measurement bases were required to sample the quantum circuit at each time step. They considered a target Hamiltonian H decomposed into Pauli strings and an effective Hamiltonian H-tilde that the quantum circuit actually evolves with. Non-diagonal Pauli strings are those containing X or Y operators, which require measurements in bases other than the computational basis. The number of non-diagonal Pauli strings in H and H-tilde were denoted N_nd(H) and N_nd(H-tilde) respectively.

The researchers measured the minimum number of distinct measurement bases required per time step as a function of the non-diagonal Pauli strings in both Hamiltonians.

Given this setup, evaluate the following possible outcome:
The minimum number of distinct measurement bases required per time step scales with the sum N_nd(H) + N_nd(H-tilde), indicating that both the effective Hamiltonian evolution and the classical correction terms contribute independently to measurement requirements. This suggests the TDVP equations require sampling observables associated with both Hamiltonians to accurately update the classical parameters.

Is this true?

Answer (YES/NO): NO